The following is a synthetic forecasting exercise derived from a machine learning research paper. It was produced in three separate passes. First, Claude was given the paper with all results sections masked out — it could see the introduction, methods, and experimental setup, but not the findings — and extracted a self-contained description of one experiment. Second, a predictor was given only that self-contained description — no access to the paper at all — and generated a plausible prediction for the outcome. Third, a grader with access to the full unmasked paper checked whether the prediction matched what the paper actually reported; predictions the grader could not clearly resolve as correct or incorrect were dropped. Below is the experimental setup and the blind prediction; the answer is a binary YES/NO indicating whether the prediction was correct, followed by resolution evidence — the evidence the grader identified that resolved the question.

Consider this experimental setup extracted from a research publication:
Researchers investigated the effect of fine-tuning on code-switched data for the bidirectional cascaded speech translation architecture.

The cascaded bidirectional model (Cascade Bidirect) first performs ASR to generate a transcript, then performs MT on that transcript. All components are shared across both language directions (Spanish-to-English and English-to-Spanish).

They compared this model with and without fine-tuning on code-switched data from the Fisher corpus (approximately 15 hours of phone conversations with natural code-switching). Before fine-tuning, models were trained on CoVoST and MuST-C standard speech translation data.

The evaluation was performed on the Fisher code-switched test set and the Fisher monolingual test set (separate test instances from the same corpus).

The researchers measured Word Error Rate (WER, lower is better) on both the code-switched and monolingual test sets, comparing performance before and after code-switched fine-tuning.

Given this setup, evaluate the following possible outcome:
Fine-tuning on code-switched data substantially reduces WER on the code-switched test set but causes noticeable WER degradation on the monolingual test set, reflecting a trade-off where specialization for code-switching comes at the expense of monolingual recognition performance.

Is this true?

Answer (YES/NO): NO